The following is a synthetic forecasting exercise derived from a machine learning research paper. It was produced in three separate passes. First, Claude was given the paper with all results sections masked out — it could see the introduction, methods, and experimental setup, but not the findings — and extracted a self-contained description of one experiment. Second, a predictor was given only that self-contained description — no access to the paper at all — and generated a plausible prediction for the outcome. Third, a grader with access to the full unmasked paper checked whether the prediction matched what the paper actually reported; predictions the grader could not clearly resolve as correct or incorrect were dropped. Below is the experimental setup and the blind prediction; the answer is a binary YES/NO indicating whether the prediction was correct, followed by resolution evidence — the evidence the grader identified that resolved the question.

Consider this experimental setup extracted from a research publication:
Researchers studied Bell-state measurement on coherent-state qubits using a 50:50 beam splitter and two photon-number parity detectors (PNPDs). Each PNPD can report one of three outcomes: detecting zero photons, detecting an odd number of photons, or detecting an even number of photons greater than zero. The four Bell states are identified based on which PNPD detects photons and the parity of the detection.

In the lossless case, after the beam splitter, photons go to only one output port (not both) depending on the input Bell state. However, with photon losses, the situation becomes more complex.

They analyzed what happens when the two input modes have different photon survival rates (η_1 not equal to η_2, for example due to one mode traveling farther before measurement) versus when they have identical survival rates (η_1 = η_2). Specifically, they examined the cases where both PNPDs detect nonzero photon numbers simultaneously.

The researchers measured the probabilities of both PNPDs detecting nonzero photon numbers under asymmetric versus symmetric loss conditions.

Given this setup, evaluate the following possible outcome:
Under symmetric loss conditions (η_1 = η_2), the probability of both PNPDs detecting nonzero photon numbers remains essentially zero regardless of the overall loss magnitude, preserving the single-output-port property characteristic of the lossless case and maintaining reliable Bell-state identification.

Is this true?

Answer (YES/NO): YES